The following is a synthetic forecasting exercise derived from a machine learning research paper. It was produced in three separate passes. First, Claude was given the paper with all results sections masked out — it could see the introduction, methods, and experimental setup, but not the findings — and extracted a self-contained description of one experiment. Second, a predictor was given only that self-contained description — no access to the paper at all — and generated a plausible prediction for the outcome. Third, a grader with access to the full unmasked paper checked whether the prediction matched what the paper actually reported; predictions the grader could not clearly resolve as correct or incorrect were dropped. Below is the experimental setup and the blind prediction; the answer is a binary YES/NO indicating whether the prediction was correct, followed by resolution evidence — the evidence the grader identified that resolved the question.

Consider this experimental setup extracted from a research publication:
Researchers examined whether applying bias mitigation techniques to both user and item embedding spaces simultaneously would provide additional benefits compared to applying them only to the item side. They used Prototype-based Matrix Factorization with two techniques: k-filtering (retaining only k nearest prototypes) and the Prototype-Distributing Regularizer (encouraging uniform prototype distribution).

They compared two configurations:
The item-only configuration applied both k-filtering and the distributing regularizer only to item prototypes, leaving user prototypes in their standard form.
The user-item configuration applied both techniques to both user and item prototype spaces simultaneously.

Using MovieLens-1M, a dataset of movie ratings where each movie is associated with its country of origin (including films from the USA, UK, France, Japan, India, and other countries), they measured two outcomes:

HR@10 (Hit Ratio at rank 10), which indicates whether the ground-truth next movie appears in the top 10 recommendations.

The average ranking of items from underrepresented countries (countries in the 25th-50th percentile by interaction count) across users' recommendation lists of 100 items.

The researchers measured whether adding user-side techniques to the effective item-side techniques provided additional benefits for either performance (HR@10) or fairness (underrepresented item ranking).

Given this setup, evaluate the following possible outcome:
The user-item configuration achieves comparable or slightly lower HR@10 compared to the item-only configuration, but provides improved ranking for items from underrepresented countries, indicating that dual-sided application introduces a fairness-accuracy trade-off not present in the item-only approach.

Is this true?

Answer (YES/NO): NO